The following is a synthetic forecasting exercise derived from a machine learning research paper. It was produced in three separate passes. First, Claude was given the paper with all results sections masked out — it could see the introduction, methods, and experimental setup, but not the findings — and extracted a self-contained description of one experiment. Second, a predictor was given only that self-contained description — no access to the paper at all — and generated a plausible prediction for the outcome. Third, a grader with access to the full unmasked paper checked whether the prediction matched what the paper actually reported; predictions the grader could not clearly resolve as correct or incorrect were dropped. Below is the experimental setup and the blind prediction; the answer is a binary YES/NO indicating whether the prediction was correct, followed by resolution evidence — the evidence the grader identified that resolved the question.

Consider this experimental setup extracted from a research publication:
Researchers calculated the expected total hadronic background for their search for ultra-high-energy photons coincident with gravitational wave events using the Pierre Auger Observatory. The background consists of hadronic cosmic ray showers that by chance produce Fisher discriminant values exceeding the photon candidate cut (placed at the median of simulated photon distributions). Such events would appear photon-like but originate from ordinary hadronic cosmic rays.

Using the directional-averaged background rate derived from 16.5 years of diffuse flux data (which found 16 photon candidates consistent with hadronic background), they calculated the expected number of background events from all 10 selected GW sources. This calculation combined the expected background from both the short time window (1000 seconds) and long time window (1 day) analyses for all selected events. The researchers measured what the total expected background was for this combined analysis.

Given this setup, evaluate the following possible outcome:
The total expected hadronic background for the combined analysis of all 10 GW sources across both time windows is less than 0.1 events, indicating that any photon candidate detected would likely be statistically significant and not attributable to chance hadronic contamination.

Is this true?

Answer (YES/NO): YES